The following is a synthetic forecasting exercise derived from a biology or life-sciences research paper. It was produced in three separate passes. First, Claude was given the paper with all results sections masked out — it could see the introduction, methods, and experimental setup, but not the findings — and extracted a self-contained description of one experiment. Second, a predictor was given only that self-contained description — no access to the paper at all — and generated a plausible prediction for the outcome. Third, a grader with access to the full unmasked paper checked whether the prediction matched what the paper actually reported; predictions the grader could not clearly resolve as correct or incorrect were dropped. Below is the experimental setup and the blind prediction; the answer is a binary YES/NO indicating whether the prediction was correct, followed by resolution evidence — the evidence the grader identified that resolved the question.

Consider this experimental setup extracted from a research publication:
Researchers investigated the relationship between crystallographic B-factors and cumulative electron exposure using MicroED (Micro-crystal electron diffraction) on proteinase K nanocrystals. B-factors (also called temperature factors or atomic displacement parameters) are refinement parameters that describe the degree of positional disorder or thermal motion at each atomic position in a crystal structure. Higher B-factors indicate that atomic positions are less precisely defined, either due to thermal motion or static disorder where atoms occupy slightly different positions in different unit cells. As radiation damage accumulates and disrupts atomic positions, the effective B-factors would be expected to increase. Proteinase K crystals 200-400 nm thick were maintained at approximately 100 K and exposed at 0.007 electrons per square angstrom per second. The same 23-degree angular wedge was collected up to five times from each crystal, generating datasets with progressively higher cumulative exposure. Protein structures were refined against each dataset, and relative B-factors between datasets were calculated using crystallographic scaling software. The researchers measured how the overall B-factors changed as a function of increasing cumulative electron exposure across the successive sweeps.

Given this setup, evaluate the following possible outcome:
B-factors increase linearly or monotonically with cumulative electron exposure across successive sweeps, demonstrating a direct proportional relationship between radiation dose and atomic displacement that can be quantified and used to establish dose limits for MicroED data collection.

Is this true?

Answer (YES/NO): YES